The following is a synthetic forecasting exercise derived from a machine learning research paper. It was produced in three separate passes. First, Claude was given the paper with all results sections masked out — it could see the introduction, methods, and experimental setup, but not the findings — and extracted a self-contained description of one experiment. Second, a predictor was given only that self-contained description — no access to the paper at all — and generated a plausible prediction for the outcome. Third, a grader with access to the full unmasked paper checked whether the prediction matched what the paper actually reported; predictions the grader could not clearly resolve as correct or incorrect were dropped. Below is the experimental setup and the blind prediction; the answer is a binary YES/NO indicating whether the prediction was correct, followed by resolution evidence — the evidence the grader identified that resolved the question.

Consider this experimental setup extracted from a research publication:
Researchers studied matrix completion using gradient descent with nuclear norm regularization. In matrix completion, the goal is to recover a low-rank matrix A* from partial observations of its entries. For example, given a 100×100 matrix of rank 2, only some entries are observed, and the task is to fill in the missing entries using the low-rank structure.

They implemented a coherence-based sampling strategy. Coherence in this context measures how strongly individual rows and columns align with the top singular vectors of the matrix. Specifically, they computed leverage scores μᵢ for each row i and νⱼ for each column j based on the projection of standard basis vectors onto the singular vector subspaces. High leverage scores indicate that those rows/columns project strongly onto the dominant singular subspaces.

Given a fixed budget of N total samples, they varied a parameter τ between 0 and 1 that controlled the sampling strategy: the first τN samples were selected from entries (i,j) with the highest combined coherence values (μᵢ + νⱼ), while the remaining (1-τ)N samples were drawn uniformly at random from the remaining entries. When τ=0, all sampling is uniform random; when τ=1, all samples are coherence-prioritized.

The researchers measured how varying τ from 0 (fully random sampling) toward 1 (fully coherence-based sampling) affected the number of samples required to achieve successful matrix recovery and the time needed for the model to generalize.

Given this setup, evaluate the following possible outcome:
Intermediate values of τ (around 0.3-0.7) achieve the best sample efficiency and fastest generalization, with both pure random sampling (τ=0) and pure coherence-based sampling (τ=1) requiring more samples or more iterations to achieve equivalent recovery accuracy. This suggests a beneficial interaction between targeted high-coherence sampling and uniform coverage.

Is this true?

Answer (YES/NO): NO